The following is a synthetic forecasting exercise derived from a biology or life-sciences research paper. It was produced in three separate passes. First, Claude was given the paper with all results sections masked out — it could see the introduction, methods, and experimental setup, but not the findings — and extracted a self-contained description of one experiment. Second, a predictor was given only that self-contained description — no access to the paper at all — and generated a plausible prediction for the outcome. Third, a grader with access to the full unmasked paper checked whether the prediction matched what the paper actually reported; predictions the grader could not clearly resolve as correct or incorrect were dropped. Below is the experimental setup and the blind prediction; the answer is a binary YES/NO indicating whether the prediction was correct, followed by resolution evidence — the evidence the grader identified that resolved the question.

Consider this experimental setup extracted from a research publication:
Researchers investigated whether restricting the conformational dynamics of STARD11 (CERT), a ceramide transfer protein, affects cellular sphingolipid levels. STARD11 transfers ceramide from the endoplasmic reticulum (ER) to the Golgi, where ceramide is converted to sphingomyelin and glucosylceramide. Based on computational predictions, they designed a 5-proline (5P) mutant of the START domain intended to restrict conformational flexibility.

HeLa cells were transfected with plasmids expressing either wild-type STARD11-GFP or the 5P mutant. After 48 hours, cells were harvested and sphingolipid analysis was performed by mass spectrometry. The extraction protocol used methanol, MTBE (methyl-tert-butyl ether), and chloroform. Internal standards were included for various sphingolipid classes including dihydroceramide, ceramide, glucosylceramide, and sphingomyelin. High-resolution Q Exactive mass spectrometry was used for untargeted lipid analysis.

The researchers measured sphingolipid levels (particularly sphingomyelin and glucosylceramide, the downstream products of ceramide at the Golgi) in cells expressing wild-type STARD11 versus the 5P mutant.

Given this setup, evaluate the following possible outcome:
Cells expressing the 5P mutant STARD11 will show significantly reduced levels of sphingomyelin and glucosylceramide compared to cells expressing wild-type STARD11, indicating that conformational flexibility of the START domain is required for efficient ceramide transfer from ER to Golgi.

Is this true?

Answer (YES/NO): YES